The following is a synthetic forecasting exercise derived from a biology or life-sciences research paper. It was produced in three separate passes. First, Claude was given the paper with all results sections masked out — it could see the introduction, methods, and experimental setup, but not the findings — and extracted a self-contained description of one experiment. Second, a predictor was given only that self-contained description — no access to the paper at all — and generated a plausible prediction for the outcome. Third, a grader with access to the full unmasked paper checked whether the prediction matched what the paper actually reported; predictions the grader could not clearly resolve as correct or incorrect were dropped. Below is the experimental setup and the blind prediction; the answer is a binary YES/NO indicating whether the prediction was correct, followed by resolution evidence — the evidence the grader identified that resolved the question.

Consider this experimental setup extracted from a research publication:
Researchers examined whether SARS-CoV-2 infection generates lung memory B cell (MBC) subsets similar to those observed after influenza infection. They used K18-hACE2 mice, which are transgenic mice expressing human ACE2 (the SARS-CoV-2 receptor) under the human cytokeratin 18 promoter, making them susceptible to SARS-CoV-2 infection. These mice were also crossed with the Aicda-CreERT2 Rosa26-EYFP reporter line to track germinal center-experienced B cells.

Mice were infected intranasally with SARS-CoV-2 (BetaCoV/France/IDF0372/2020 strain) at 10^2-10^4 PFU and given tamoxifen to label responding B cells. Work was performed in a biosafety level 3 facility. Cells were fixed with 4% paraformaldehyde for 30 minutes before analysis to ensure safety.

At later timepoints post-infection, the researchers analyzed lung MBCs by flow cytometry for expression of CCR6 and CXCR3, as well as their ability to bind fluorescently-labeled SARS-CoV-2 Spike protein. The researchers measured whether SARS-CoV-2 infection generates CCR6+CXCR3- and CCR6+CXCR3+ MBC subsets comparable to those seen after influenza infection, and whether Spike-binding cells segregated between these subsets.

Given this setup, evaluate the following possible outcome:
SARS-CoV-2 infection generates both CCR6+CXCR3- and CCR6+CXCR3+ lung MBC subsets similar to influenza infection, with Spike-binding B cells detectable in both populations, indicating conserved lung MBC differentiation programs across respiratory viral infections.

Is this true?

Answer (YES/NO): NO